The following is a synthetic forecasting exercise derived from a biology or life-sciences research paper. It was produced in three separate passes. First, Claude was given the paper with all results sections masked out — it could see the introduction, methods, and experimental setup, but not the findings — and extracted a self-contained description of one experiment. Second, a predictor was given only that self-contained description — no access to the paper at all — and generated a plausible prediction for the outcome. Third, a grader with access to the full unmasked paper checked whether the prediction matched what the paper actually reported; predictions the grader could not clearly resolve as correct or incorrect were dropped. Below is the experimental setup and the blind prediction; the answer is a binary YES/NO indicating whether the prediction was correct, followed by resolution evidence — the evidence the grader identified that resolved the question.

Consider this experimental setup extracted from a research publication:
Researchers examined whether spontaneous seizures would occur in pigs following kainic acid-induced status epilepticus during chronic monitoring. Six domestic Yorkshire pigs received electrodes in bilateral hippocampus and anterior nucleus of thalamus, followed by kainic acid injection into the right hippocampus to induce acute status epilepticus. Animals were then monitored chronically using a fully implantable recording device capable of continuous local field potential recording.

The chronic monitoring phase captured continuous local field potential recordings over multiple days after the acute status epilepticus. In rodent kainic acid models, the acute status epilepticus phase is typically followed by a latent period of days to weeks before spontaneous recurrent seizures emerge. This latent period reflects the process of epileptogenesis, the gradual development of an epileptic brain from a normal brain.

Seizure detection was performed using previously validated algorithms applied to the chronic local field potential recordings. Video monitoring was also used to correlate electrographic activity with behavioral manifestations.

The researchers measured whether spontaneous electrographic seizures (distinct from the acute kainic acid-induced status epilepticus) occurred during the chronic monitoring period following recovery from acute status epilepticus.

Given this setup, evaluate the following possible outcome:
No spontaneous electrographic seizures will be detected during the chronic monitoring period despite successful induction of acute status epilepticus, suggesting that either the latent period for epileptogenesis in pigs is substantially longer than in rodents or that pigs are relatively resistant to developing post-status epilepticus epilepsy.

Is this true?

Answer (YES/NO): NO